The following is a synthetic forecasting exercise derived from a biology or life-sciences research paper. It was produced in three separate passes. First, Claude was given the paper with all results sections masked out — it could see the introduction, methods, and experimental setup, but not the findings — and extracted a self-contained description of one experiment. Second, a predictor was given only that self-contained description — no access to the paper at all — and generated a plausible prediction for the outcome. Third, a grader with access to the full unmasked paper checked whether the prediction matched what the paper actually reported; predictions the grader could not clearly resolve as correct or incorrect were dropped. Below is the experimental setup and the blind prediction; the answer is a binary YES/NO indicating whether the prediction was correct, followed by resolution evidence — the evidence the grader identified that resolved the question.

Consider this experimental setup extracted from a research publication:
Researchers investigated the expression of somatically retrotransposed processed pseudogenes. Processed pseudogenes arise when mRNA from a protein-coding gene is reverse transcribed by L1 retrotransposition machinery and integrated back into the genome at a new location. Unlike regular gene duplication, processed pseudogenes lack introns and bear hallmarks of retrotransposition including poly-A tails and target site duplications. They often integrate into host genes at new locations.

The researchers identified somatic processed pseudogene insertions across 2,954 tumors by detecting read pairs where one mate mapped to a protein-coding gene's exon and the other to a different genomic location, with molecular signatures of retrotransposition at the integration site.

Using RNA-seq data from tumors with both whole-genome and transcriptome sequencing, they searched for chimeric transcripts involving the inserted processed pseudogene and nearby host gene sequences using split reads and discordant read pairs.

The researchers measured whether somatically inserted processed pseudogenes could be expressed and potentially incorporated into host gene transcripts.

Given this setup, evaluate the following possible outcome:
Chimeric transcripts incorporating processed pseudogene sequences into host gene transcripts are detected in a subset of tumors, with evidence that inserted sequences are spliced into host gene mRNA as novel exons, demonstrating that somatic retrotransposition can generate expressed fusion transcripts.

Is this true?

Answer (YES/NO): YES